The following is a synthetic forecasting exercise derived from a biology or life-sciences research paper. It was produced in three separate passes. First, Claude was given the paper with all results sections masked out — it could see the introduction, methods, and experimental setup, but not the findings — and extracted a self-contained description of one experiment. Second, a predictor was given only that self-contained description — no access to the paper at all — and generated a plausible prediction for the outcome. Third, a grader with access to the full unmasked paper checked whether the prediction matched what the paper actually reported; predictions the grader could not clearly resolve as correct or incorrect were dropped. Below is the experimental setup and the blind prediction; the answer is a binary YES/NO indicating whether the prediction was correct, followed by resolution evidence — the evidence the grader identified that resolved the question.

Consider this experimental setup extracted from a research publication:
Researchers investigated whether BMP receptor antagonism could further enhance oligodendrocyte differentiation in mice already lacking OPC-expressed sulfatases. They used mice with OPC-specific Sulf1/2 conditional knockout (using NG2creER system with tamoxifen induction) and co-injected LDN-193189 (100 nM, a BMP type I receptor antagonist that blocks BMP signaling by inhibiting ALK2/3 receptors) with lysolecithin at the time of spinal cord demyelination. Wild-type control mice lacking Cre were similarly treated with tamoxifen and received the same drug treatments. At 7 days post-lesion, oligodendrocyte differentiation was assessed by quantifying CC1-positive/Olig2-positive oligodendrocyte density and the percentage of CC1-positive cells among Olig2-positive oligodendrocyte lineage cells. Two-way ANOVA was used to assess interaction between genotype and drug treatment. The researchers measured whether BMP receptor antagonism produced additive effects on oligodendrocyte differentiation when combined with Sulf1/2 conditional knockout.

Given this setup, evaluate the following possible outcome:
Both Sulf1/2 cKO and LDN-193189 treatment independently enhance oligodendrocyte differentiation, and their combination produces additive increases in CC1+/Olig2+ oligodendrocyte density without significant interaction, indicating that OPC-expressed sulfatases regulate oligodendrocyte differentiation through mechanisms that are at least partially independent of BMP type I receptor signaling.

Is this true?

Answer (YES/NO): NO